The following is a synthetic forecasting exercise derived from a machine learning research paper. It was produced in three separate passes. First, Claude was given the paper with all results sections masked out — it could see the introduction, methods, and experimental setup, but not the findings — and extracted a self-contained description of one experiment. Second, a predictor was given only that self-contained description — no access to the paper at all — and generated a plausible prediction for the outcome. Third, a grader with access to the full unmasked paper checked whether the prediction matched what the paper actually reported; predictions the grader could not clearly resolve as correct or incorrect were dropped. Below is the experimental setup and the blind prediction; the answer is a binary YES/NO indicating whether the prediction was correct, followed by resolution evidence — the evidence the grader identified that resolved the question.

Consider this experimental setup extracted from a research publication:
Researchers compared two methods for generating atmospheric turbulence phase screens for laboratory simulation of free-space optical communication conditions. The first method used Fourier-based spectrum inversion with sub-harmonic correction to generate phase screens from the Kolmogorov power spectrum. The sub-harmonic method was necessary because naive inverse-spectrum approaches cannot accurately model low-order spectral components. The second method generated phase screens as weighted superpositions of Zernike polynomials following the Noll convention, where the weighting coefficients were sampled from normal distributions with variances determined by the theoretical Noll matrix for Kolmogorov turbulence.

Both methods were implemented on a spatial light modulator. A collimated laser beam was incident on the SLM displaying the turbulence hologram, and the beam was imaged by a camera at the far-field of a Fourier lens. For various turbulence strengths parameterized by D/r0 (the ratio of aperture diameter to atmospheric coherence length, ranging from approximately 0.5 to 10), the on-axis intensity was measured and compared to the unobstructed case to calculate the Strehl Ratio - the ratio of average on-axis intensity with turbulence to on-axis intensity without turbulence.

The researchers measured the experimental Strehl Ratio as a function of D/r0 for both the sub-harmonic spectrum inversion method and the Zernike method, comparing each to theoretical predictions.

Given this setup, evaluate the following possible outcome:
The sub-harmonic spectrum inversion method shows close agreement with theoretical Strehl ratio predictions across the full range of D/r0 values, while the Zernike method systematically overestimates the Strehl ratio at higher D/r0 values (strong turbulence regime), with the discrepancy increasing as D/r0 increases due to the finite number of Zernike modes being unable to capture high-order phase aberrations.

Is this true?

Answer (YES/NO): NO